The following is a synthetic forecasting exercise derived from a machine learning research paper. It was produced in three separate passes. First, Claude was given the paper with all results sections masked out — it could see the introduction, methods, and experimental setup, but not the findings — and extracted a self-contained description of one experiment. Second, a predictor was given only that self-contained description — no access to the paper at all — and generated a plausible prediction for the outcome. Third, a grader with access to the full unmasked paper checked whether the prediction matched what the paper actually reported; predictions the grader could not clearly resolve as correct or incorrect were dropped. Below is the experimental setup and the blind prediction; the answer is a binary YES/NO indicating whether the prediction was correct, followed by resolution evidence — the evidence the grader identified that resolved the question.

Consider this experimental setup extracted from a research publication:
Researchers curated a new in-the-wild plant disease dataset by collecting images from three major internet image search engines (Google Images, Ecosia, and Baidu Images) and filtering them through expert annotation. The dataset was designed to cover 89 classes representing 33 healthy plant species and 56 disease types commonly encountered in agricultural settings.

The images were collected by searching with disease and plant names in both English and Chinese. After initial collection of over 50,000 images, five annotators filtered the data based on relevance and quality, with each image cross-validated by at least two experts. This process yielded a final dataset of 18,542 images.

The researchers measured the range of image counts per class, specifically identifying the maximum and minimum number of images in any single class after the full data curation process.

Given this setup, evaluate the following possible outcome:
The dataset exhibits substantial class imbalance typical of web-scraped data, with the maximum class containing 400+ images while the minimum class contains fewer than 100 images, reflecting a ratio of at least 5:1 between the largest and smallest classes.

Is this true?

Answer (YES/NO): YES